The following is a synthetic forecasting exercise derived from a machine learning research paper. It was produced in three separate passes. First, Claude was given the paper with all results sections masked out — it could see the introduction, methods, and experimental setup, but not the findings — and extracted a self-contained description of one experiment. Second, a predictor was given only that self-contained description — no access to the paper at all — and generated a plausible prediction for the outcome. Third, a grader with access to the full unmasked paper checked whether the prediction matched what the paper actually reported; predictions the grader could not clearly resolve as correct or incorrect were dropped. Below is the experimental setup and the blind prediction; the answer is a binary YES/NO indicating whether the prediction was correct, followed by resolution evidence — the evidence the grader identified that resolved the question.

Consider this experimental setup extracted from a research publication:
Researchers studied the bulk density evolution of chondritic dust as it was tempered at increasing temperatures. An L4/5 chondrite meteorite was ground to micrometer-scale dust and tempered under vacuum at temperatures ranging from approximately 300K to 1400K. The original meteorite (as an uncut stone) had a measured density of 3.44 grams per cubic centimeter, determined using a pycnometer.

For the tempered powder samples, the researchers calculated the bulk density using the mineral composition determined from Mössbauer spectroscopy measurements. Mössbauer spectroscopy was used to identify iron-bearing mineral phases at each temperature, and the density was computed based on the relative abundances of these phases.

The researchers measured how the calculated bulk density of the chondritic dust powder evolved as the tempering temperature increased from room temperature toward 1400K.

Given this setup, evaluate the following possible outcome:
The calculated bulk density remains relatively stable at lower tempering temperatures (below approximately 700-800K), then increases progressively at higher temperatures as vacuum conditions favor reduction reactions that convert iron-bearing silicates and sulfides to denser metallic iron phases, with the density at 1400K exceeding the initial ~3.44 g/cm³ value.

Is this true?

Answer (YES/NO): NO